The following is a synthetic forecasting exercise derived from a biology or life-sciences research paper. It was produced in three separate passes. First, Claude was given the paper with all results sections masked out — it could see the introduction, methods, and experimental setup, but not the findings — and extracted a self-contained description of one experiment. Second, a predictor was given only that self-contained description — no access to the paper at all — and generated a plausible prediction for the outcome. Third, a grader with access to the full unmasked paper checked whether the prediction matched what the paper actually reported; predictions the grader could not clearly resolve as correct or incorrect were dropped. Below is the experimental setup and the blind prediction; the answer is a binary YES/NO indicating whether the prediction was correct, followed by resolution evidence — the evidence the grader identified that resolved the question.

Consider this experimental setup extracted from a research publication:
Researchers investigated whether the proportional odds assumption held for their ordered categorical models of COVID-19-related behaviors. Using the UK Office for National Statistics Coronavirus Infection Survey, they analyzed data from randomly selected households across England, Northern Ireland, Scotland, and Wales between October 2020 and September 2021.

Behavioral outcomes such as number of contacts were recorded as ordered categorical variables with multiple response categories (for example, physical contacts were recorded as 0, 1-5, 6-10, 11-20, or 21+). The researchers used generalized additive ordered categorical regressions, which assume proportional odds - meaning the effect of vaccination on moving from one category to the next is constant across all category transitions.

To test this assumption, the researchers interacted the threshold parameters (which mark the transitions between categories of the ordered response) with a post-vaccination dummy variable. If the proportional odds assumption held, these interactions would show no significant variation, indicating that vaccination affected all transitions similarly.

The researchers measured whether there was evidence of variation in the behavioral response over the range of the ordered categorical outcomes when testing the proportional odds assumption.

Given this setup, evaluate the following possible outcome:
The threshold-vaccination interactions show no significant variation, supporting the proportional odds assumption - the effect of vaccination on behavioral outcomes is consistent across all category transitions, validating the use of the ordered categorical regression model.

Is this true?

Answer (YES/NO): YES